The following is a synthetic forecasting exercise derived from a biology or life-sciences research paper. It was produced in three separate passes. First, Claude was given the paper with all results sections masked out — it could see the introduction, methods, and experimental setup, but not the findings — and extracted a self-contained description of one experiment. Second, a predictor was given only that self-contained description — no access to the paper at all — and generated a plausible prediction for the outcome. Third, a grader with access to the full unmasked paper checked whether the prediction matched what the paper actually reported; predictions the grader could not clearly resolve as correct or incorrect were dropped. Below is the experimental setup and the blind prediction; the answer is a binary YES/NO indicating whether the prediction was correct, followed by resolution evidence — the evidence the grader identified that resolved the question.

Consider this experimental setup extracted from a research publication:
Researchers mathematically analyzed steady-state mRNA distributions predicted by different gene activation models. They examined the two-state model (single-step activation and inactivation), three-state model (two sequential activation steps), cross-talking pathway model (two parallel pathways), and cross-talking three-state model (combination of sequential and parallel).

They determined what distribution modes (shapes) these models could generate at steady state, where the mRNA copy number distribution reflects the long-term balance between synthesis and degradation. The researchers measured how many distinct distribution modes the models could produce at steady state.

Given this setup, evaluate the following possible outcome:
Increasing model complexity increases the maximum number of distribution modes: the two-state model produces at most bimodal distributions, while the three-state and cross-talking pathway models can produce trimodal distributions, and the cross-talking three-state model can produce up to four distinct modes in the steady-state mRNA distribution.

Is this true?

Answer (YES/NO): NO